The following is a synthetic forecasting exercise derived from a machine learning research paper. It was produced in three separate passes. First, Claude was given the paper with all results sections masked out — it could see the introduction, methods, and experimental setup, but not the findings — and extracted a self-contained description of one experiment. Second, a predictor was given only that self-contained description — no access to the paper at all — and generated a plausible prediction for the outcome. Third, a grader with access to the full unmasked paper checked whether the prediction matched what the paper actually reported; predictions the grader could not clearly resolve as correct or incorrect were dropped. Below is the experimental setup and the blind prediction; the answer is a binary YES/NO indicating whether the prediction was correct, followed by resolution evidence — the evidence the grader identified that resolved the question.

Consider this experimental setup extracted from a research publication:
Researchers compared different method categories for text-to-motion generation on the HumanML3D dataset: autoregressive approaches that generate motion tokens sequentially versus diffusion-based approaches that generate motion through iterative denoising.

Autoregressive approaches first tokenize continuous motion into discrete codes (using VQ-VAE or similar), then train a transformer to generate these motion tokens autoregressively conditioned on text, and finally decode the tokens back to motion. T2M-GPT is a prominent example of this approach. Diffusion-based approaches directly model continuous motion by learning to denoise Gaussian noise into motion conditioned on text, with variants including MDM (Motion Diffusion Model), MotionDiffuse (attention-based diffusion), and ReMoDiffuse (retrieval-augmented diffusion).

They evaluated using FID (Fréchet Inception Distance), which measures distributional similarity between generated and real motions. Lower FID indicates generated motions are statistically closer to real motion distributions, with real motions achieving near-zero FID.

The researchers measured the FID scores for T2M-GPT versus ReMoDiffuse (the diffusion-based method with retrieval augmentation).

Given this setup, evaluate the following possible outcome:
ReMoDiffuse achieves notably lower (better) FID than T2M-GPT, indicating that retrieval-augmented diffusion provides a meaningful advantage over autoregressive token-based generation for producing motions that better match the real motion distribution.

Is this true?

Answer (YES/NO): NO